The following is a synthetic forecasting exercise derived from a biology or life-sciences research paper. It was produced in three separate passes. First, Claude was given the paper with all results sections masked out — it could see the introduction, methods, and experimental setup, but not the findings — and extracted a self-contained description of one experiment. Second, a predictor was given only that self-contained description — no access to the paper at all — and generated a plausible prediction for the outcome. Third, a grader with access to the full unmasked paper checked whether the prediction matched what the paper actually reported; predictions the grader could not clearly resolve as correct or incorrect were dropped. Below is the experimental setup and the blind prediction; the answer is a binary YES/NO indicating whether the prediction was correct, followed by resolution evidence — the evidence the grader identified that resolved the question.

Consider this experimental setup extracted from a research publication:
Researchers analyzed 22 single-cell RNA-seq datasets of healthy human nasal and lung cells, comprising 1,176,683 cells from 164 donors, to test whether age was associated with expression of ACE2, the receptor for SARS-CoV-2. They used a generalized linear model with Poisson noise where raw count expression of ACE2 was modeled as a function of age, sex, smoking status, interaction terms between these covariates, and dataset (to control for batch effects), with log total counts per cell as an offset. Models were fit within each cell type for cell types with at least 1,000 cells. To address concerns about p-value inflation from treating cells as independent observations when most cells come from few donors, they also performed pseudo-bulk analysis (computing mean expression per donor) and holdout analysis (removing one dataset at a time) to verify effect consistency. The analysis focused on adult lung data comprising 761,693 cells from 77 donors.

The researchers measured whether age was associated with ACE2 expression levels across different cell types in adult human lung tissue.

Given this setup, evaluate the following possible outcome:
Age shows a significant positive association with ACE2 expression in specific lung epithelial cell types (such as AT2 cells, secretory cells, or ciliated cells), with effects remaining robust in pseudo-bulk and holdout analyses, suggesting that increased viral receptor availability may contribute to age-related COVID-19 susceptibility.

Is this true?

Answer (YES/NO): YES